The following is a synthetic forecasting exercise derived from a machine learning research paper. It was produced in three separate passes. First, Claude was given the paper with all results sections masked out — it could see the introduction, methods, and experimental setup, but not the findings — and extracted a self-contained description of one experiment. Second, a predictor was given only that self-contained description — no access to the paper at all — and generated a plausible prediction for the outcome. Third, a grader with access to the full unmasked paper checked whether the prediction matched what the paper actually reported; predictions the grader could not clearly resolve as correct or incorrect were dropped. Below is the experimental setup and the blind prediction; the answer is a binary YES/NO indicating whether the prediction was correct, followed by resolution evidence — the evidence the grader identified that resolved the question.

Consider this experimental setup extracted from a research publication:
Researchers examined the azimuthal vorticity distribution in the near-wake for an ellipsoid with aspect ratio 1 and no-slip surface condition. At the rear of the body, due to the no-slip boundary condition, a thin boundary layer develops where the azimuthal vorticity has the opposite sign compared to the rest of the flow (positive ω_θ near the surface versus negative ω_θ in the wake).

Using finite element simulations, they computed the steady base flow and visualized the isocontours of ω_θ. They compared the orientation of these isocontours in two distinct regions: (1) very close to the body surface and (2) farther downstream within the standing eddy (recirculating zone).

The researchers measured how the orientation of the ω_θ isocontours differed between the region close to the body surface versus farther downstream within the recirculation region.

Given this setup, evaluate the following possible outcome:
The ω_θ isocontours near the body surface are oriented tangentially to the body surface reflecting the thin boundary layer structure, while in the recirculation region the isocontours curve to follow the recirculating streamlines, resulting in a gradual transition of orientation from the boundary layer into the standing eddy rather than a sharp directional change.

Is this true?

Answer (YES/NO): NO